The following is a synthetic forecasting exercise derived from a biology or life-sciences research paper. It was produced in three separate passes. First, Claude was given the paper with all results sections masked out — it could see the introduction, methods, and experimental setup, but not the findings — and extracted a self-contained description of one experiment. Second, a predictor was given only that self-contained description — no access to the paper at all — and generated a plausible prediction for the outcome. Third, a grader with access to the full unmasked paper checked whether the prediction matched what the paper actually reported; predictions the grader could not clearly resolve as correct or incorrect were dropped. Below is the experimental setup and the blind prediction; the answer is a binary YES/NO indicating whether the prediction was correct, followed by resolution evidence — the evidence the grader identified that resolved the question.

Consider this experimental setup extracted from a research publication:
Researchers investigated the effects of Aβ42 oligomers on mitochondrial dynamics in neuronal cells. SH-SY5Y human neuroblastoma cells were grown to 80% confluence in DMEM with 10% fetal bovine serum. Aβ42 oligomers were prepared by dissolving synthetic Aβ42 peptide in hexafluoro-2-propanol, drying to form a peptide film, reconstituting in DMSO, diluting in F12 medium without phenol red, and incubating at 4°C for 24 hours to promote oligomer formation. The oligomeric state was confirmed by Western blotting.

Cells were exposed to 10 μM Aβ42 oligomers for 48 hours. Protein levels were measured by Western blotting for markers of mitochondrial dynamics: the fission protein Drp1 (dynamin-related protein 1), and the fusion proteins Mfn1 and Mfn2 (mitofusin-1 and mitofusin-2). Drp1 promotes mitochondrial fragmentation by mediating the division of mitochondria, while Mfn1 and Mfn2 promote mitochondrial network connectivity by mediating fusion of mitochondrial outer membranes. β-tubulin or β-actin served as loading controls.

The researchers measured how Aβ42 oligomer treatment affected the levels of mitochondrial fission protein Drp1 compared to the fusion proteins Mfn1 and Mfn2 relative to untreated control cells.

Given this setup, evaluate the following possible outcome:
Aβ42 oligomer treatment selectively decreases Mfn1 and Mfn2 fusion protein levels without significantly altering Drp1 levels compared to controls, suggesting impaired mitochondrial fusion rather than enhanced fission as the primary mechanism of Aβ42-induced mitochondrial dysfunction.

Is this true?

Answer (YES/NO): NO